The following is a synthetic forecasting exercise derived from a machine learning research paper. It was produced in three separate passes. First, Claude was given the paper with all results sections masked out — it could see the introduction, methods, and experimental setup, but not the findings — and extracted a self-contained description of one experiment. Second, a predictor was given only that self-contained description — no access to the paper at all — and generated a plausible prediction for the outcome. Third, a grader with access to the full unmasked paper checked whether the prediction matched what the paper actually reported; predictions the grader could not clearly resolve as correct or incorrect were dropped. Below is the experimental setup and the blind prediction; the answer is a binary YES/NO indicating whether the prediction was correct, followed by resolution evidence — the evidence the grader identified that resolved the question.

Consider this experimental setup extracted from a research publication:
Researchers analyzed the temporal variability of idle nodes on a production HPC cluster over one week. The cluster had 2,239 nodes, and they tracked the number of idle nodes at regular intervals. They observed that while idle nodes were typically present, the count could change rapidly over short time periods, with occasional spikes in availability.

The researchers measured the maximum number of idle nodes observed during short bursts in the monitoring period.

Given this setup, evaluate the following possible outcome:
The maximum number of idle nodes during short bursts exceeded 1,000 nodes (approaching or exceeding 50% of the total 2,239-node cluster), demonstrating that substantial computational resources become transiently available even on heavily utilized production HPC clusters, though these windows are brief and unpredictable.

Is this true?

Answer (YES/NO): NO